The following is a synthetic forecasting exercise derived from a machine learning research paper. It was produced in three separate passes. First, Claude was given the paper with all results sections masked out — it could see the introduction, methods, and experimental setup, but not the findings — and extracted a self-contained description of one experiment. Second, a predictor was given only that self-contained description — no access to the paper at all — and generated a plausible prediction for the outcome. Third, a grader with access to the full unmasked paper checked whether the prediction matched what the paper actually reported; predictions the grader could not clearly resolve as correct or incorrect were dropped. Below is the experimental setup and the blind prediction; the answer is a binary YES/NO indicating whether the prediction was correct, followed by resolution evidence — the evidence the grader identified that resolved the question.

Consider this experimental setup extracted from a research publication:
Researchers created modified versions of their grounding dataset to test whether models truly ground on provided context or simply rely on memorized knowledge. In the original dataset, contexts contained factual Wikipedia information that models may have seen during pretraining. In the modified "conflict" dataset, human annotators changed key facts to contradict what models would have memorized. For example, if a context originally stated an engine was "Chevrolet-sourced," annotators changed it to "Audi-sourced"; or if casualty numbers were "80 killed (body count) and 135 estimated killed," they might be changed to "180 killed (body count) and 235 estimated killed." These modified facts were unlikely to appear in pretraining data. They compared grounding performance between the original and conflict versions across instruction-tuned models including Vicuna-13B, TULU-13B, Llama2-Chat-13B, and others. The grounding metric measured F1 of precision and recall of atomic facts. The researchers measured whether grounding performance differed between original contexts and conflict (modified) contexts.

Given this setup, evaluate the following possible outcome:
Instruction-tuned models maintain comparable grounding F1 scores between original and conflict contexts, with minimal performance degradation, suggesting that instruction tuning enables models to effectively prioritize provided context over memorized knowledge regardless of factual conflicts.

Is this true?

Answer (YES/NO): YES